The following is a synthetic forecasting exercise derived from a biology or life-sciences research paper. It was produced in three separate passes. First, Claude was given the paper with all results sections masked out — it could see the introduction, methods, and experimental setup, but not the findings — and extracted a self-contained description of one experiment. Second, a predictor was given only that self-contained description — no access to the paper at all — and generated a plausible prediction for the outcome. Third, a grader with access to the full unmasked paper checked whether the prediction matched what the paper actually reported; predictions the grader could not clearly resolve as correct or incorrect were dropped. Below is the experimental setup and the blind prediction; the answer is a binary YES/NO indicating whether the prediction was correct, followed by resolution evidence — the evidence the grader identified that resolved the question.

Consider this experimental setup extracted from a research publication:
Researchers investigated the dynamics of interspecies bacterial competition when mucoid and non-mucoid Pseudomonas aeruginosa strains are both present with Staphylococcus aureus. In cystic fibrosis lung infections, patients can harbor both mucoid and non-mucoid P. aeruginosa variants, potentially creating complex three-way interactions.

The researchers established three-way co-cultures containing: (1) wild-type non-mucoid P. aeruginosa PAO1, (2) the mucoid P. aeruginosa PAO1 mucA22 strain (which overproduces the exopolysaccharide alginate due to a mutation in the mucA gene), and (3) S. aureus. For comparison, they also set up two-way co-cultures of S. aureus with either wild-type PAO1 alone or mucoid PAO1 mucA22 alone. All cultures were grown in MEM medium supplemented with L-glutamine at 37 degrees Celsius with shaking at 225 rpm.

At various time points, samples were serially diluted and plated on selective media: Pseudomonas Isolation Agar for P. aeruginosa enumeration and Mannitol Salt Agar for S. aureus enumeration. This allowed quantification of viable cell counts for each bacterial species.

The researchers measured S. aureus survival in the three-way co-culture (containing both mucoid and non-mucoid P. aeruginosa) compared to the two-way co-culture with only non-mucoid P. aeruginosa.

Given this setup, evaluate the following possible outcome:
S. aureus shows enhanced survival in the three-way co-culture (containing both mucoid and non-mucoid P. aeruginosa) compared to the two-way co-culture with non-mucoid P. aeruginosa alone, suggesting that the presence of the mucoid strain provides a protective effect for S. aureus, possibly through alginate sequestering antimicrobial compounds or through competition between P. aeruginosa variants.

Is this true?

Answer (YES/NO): YES